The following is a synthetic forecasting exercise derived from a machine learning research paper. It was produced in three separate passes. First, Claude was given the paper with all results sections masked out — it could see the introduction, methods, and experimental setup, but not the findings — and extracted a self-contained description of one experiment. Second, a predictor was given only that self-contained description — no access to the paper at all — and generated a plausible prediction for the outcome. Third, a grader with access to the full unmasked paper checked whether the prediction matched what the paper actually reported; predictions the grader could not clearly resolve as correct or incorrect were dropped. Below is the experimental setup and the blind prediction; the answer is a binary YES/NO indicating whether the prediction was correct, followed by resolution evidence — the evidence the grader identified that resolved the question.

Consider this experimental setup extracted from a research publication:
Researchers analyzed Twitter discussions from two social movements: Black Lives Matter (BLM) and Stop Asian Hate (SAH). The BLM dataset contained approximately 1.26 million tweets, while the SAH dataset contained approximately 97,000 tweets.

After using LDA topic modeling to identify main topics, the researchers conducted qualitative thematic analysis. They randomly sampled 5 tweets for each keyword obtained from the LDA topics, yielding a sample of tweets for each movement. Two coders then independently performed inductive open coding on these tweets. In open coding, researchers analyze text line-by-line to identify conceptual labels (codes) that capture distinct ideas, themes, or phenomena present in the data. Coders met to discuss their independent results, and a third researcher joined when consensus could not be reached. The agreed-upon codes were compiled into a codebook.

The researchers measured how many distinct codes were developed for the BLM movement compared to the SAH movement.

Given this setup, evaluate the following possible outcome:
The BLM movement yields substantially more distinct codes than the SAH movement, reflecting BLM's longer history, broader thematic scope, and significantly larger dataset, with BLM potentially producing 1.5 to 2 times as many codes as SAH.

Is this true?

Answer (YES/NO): NO